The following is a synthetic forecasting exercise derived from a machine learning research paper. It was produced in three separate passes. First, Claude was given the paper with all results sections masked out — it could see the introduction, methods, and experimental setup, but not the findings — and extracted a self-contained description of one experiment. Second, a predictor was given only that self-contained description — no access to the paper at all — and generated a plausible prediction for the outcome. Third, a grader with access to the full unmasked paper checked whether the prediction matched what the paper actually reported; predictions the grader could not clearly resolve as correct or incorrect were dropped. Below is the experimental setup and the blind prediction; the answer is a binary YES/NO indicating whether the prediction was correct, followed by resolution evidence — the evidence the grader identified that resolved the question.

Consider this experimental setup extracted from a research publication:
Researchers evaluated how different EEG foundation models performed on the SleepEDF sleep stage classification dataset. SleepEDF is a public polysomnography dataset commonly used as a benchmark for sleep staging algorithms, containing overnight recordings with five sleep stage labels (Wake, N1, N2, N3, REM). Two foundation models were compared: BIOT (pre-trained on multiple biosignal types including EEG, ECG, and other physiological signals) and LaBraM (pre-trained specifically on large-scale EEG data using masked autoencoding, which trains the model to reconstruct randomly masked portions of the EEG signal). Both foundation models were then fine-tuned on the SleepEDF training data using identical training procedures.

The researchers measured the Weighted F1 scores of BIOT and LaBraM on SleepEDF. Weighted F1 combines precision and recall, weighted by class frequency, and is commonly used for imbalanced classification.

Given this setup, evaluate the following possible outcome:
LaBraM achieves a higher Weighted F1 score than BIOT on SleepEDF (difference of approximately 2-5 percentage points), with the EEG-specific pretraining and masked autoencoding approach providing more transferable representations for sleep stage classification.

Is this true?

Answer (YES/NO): NO